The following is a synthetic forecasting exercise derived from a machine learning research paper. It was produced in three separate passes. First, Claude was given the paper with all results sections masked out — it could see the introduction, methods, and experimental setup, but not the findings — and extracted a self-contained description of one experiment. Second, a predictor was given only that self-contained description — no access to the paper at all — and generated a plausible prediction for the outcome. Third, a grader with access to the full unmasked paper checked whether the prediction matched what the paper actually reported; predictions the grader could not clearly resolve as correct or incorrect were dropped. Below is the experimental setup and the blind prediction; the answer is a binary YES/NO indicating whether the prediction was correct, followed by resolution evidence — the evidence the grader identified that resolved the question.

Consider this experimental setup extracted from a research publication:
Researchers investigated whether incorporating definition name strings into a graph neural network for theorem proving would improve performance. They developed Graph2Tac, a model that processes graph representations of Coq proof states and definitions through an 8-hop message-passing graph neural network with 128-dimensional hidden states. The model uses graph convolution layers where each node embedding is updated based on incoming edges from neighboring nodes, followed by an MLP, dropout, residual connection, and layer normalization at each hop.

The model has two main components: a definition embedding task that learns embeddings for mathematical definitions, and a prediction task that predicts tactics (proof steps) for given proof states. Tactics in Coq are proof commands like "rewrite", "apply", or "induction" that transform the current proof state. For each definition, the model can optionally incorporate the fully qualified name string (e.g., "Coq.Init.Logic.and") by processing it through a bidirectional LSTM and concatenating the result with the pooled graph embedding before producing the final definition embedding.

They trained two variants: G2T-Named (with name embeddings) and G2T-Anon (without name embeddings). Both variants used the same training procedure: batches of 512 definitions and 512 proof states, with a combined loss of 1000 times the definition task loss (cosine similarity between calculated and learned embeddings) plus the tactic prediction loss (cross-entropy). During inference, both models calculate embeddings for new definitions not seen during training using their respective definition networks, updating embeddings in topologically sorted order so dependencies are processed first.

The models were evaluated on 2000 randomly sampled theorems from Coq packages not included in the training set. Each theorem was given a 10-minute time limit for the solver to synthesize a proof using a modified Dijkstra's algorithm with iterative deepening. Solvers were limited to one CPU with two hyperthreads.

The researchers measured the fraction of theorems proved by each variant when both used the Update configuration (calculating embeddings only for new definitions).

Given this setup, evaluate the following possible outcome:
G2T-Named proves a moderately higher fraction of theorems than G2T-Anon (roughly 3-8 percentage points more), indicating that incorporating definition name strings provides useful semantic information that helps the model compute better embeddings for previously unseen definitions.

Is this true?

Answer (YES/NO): NO